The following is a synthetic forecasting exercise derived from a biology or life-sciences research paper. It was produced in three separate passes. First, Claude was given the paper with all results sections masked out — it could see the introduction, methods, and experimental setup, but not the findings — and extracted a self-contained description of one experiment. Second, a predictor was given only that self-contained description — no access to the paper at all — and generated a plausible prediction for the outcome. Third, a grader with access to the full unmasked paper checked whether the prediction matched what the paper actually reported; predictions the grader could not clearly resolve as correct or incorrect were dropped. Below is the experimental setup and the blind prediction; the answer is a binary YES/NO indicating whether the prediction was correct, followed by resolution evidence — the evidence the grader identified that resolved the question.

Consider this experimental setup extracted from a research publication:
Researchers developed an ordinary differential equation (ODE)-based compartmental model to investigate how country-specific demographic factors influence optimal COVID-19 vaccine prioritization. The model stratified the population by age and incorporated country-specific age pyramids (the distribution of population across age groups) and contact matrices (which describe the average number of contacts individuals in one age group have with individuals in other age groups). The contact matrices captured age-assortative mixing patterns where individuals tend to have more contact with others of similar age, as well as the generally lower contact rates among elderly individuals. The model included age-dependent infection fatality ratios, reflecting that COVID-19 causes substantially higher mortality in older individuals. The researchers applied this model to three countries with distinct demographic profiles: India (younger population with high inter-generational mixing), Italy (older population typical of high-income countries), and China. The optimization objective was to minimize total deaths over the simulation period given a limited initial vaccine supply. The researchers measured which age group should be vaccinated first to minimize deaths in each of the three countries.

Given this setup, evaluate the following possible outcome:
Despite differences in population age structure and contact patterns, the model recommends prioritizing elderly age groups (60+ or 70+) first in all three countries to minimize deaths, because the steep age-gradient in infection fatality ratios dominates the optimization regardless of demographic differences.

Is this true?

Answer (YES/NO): NO